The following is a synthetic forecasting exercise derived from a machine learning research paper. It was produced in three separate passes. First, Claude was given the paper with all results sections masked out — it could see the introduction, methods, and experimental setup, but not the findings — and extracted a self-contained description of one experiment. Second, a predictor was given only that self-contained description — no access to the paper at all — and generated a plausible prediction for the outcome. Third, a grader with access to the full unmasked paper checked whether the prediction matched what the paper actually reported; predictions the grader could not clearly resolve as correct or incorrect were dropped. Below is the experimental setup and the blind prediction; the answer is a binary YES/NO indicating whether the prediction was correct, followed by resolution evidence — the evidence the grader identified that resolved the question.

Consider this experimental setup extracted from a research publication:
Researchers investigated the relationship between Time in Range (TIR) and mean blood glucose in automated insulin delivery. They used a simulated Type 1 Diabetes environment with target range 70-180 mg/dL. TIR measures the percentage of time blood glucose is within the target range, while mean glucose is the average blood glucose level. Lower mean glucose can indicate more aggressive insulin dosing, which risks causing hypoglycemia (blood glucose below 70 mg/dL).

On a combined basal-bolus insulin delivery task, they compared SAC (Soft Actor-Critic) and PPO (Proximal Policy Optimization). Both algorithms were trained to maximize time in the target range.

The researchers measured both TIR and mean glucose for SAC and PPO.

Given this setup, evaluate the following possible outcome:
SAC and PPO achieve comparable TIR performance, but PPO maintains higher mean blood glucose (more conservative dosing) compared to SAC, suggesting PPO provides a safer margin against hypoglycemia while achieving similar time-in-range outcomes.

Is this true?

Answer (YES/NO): NO